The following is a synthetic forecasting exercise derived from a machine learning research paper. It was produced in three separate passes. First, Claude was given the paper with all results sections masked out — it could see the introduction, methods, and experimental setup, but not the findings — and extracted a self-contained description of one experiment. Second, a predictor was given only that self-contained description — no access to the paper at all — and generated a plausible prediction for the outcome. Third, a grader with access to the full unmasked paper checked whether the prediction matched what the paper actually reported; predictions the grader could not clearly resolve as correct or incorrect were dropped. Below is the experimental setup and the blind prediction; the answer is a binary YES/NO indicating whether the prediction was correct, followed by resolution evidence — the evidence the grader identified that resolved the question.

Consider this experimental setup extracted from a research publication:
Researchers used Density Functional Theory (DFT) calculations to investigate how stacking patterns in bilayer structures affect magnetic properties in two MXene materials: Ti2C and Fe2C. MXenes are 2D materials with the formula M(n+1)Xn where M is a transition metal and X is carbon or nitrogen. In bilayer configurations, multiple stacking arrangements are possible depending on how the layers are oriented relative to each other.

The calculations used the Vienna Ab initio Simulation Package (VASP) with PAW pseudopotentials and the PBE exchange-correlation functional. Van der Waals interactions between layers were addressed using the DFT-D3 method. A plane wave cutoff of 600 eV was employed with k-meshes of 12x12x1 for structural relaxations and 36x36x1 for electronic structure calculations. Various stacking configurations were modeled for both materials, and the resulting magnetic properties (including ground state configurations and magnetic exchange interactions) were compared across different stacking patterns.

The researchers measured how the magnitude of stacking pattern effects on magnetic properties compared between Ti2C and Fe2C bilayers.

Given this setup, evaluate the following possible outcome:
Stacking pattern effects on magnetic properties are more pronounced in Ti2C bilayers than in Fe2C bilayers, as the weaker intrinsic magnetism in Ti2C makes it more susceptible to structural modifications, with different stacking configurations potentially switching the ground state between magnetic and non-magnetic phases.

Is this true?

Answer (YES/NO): NO